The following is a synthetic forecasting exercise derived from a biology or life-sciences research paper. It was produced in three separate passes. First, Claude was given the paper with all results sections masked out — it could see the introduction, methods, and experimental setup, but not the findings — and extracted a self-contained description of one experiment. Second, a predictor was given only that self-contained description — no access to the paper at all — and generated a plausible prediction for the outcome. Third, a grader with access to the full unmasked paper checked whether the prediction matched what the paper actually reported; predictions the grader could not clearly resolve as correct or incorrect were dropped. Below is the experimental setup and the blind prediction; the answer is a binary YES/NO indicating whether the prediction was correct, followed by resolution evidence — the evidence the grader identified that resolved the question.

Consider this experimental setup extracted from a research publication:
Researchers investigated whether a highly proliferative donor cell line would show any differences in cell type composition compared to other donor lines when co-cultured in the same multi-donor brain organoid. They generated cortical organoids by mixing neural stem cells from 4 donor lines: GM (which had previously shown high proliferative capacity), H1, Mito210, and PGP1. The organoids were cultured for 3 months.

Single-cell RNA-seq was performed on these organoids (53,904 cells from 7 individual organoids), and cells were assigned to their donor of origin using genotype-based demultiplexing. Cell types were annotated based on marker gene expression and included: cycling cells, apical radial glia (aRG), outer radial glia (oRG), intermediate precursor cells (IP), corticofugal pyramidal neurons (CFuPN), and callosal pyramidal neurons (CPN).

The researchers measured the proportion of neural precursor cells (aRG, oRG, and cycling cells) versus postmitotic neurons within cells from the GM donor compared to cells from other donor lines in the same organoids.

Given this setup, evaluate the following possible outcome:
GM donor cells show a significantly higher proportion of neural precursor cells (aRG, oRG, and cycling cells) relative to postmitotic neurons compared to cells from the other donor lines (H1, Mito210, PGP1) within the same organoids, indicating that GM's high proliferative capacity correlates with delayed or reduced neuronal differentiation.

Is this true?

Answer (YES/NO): YES